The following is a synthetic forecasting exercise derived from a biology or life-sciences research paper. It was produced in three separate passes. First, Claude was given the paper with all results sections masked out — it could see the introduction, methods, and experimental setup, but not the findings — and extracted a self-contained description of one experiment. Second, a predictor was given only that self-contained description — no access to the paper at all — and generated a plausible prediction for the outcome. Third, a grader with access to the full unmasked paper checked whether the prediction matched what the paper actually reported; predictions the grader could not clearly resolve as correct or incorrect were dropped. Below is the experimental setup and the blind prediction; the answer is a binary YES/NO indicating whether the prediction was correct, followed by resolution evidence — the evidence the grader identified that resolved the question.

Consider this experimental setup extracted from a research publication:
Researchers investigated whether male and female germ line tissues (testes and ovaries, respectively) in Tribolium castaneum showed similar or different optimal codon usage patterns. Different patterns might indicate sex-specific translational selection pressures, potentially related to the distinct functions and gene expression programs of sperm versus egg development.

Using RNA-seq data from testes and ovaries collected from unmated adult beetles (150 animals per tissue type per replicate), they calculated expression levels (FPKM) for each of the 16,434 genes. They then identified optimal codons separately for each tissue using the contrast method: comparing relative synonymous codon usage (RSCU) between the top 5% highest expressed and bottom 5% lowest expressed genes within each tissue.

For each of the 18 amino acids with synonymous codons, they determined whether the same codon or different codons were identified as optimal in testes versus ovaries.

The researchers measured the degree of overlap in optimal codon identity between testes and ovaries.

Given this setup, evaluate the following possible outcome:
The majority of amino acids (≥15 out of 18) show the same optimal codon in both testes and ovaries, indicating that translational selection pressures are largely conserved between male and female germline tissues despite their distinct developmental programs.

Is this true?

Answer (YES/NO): YES